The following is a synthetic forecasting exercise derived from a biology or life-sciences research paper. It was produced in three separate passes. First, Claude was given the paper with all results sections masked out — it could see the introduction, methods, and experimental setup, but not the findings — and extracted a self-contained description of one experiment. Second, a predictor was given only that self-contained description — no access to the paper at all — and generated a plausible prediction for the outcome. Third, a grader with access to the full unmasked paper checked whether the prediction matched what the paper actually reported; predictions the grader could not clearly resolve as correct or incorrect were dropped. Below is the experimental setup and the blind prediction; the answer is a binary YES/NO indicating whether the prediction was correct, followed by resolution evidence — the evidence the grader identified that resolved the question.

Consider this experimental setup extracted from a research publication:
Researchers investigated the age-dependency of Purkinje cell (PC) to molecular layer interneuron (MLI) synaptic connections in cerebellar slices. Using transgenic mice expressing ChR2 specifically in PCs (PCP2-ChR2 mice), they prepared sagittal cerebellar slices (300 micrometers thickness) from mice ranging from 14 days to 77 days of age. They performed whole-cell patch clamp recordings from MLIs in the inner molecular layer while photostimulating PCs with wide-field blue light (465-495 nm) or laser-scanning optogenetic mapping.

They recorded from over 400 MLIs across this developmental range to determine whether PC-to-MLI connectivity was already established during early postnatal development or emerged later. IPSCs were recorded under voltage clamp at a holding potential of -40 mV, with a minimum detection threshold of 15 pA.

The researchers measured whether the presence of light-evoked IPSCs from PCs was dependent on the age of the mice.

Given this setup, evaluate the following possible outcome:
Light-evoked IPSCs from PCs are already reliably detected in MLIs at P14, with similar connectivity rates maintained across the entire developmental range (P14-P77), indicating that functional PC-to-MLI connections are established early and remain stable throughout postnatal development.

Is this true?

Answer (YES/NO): NO